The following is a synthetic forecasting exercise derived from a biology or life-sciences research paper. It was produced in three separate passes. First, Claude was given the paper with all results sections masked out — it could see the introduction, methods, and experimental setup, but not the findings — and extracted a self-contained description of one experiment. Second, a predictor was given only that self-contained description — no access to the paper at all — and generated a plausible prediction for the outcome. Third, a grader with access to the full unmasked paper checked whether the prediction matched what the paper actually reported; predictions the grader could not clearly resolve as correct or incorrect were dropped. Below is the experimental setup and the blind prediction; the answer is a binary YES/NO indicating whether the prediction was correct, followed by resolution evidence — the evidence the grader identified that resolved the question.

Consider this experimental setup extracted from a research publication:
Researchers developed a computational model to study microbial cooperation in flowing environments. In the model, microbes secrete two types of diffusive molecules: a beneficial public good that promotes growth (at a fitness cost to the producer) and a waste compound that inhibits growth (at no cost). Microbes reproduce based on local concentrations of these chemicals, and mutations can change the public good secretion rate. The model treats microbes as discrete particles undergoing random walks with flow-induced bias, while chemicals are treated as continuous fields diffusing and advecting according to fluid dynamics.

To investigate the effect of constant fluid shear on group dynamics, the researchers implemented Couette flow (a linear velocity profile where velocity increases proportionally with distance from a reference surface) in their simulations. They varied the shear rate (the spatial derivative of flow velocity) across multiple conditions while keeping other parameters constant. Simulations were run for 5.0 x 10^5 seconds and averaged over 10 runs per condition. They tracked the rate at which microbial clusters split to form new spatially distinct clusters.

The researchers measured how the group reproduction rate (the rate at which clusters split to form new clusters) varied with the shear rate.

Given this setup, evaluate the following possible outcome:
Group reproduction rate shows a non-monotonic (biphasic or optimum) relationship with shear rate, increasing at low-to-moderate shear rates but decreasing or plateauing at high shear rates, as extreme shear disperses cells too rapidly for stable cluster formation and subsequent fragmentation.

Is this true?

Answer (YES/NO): NO